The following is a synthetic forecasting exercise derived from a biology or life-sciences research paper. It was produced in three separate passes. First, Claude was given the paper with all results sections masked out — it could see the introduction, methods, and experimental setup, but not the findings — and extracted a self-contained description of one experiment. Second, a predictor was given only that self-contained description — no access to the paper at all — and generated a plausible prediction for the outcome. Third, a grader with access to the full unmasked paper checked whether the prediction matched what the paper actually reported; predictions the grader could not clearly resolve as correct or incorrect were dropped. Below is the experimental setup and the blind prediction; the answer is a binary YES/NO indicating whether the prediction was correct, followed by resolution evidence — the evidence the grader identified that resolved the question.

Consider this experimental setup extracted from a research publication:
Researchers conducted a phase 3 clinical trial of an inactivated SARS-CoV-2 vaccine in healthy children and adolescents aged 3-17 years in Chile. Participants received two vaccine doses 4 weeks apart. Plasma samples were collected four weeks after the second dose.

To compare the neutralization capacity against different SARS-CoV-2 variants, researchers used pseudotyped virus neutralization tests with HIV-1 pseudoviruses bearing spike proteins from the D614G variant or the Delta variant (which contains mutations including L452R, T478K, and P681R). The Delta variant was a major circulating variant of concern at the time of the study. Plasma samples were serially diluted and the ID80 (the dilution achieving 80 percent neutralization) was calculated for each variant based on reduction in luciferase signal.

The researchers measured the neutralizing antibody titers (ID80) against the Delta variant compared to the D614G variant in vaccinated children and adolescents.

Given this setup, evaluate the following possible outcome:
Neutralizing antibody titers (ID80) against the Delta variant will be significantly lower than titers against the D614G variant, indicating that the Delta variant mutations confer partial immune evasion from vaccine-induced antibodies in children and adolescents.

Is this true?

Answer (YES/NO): YES